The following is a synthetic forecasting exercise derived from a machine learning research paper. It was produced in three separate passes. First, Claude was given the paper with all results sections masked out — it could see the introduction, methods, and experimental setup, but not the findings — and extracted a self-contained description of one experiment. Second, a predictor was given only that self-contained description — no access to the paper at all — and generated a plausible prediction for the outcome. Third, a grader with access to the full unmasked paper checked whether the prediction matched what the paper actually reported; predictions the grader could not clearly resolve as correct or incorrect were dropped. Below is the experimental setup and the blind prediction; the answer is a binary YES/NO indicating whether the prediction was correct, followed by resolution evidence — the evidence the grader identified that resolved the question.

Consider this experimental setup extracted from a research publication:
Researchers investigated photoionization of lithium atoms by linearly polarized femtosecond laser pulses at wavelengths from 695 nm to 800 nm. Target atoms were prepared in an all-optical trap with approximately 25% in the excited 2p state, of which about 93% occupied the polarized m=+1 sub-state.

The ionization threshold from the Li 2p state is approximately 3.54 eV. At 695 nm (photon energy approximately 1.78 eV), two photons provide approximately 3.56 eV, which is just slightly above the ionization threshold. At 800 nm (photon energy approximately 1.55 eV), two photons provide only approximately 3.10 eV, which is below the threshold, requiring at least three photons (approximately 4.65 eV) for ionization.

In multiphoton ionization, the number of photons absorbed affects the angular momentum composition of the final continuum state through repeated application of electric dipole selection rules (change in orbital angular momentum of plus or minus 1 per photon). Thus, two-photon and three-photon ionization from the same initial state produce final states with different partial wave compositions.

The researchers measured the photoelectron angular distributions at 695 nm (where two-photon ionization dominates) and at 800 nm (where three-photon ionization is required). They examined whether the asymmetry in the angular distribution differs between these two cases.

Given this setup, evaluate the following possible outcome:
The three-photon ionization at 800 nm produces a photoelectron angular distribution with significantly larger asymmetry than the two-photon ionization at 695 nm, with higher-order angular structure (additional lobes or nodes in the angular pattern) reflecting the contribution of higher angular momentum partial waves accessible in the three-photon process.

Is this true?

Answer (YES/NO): NO